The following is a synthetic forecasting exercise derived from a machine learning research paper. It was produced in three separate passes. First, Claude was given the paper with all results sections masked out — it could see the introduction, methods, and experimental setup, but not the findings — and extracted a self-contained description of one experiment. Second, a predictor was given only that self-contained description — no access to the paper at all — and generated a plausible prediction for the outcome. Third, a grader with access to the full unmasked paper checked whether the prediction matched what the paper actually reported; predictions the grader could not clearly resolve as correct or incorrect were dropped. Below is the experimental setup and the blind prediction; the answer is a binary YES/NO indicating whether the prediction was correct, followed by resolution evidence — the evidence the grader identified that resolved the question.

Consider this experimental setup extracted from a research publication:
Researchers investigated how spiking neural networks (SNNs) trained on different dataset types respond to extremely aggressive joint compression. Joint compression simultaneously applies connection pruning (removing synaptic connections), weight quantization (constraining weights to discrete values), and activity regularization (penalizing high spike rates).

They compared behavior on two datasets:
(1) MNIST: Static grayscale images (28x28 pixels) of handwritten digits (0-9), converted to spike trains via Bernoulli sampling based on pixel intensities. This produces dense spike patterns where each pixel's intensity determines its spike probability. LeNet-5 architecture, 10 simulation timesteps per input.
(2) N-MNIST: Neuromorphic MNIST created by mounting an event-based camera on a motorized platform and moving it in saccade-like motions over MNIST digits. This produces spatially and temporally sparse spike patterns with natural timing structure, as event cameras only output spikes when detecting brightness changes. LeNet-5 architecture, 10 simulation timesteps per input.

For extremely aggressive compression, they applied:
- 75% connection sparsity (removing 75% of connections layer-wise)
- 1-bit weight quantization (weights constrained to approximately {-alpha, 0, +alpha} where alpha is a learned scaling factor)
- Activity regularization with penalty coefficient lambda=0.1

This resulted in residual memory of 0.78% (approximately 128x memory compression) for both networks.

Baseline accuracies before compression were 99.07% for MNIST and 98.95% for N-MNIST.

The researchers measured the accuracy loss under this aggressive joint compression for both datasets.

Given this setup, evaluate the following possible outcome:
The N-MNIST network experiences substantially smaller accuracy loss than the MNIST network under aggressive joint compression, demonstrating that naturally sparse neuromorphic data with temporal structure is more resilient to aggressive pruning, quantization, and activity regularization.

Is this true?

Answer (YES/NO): YES